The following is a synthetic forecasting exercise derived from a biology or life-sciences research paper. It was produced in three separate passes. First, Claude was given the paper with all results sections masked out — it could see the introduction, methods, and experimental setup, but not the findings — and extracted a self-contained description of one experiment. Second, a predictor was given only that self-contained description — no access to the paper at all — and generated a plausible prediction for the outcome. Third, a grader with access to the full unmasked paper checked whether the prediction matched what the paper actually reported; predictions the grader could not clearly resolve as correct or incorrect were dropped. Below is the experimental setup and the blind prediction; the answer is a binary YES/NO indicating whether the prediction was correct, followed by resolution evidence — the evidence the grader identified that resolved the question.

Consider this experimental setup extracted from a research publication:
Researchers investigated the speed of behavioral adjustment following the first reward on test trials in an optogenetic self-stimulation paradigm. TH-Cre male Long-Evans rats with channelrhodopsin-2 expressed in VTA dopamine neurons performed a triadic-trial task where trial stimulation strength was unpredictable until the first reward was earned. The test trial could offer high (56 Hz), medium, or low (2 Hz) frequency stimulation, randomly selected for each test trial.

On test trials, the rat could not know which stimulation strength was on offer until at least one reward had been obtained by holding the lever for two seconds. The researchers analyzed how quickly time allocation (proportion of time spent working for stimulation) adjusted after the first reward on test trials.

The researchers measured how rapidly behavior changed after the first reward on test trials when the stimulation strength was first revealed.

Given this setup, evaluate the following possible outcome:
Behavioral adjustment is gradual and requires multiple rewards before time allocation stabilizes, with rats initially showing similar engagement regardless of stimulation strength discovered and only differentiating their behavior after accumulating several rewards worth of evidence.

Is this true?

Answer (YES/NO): NO